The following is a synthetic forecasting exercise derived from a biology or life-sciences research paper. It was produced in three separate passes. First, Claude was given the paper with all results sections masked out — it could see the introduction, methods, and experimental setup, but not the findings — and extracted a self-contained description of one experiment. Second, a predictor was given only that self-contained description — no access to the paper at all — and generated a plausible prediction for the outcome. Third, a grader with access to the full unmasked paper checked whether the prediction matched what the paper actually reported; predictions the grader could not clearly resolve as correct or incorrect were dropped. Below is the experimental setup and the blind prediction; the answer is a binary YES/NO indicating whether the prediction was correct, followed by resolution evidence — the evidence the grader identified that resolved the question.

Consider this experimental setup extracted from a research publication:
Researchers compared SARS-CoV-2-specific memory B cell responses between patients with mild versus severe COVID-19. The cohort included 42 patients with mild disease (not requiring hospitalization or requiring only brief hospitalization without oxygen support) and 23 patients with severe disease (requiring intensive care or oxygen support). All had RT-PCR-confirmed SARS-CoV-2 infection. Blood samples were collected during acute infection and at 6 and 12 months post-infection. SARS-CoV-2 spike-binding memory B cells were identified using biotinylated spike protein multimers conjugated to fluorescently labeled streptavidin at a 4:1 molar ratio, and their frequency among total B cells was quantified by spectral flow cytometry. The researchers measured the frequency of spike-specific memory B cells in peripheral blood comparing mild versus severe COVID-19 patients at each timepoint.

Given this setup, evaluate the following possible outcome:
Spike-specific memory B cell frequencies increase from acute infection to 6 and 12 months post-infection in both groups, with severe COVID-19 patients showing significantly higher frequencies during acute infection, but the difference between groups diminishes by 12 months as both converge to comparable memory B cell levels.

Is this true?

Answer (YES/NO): NO